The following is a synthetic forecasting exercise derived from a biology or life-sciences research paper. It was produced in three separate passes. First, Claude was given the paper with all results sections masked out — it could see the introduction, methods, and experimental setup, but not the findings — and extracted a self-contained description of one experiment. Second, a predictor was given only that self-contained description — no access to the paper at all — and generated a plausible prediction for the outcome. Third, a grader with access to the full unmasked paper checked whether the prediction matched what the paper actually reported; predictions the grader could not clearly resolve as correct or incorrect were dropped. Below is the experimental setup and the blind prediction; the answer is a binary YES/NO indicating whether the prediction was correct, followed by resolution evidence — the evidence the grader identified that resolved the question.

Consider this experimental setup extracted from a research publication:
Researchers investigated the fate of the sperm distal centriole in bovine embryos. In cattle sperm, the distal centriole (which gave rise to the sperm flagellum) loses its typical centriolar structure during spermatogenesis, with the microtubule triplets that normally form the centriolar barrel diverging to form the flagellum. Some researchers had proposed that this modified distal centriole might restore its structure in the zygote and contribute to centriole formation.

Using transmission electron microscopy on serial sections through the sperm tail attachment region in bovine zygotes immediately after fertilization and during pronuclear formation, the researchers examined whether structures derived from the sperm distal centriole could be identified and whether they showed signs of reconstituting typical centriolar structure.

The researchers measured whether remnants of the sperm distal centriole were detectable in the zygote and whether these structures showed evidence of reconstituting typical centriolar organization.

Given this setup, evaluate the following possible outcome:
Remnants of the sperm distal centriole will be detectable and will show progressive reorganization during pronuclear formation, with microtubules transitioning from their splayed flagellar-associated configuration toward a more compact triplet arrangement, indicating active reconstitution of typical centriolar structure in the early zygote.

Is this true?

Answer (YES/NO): NO